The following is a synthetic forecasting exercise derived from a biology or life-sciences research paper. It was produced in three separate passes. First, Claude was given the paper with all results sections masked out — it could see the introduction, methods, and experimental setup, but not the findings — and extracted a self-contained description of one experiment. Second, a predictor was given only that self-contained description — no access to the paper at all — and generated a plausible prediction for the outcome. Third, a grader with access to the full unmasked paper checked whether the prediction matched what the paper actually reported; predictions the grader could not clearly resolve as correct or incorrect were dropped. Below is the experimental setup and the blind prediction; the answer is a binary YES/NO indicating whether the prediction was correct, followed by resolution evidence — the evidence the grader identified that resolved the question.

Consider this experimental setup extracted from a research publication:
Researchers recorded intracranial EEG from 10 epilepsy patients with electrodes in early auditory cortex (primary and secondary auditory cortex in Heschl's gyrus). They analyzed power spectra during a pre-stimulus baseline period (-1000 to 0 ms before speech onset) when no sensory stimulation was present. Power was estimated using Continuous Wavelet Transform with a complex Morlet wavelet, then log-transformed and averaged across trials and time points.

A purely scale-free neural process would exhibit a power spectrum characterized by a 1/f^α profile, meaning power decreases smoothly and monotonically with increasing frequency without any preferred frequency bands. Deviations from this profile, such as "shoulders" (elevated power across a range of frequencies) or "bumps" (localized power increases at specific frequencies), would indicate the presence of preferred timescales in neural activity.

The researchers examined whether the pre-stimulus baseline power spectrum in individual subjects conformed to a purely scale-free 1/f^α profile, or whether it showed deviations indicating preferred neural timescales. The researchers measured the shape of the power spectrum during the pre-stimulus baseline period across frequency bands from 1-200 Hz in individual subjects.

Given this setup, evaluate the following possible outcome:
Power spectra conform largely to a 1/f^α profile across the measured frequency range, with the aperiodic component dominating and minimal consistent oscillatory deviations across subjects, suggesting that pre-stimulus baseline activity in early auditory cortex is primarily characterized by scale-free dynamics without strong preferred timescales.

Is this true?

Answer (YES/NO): NO